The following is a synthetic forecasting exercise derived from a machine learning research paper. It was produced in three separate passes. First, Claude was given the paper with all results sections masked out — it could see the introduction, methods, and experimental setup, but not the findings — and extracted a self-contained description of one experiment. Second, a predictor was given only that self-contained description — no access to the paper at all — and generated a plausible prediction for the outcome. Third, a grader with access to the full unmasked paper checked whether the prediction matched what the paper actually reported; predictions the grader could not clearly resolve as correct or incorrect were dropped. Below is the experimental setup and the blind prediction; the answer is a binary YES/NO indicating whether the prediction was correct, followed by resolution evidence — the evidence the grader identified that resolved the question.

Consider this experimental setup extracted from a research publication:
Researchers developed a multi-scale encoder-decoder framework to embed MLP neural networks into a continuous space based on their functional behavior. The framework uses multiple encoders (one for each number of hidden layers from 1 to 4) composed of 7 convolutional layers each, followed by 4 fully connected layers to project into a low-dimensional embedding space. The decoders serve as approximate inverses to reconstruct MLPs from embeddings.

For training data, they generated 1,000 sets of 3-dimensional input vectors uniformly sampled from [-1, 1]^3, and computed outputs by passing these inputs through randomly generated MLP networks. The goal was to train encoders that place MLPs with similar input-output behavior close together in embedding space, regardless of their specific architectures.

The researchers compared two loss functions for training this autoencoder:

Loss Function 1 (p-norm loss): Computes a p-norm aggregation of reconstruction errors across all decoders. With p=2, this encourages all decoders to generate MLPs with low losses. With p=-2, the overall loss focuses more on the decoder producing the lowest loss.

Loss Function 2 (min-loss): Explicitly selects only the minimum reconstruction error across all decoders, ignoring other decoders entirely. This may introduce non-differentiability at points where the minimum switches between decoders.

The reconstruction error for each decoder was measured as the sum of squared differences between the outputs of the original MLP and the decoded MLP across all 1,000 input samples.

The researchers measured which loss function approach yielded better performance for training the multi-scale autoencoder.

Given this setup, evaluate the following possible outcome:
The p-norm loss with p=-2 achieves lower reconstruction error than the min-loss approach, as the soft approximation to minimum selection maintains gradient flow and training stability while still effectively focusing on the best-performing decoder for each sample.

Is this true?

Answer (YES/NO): NO